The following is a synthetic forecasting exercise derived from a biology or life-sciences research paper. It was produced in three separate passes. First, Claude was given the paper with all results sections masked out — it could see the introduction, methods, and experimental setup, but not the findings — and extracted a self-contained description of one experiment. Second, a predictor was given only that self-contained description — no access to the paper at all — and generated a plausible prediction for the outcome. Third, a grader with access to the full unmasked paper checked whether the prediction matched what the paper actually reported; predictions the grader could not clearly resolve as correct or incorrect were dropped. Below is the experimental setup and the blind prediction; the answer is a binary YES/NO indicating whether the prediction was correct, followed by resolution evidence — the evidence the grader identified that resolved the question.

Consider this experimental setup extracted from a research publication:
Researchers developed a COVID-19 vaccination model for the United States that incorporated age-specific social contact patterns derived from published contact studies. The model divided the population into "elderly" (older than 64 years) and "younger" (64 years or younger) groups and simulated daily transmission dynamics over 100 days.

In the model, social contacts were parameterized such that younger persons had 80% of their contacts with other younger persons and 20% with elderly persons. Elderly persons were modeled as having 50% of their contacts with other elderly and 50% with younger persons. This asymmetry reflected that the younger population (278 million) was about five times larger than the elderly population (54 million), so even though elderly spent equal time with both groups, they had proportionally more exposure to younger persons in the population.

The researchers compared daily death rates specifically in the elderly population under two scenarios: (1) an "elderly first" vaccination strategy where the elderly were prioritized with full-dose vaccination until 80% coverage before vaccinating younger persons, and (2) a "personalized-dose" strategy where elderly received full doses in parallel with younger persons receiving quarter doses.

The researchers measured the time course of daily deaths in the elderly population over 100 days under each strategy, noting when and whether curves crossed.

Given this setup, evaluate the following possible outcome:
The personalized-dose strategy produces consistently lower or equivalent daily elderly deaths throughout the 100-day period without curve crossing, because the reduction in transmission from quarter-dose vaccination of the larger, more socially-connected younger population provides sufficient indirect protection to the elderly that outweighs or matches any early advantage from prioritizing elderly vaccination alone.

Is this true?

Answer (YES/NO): NO